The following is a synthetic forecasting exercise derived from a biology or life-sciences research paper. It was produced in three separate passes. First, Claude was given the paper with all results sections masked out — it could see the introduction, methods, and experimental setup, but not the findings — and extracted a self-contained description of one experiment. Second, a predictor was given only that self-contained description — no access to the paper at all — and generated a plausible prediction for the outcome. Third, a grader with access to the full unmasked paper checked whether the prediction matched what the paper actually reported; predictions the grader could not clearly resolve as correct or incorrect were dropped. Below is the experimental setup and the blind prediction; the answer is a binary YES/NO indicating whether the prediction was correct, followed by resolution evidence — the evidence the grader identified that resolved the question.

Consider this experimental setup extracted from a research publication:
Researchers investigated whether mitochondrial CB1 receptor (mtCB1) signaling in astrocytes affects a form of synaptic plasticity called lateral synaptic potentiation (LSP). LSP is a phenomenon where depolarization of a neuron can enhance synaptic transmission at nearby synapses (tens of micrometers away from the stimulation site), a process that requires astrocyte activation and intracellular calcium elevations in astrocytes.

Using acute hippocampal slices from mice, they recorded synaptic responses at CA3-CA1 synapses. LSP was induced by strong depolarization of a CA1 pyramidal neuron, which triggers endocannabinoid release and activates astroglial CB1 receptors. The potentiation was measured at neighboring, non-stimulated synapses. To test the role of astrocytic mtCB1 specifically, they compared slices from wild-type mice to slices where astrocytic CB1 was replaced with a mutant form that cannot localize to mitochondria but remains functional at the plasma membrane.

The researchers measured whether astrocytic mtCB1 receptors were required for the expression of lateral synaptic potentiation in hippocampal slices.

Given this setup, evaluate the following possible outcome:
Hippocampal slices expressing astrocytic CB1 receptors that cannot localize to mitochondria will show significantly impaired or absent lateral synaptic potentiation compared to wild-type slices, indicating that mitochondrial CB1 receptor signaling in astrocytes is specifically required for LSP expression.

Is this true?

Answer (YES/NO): YES